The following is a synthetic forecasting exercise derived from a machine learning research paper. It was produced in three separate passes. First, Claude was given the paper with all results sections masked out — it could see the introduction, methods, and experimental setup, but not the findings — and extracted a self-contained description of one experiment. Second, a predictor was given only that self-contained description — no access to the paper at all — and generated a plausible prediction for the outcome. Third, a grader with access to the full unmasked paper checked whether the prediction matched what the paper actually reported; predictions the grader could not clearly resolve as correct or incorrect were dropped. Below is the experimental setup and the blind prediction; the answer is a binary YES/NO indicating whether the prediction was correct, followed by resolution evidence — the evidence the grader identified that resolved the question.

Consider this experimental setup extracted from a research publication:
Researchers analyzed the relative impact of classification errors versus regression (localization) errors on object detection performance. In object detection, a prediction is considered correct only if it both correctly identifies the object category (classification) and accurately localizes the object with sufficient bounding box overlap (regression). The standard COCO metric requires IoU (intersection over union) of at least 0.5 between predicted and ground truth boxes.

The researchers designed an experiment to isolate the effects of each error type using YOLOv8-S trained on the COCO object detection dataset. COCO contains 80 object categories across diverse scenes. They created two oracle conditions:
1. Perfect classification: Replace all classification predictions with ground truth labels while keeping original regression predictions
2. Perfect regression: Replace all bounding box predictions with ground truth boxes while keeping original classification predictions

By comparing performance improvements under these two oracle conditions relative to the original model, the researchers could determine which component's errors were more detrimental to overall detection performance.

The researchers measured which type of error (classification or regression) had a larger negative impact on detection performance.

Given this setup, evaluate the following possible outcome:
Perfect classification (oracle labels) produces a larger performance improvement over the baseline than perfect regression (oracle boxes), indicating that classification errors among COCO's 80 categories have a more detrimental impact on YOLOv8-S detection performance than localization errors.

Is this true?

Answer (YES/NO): NO